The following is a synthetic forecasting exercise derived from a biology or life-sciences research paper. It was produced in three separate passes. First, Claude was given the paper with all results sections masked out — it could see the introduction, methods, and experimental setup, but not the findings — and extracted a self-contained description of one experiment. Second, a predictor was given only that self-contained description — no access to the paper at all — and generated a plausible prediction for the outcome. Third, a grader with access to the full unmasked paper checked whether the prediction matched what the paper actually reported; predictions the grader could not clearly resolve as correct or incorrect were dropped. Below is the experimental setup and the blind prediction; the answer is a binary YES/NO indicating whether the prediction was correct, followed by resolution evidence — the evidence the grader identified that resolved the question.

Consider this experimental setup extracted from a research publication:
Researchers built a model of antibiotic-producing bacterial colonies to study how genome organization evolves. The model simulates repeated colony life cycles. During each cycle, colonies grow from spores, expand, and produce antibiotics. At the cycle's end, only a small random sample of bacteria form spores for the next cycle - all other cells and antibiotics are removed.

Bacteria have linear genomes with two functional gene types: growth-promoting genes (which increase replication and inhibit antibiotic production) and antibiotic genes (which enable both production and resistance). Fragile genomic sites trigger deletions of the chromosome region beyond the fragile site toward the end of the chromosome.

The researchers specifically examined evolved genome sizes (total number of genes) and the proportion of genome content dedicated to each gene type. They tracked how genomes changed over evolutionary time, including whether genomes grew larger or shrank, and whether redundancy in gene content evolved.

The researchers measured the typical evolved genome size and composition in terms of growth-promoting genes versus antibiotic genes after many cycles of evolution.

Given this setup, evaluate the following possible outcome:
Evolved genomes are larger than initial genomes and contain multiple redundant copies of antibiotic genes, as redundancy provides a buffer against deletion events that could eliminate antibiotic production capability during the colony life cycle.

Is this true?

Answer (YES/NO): YES